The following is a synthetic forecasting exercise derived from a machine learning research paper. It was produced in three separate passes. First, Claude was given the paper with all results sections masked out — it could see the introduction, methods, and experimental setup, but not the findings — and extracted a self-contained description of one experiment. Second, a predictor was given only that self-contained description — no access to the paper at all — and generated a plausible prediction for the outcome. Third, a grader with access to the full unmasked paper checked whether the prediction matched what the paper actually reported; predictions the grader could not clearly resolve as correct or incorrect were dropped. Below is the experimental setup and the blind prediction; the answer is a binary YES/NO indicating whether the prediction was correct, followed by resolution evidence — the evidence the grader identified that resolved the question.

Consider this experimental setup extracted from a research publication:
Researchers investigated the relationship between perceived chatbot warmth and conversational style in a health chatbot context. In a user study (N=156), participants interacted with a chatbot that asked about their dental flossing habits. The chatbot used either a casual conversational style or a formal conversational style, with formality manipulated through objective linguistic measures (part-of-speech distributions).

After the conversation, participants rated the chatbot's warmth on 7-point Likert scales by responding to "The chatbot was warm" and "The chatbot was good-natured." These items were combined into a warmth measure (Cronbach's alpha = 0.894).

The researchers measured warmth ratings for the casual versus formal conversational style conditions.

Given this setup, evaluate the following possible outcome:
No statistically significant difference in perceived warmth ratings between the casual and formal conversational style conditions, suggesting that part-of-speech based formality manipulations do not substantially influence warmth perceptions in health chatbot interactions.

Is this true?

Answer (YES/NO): NO